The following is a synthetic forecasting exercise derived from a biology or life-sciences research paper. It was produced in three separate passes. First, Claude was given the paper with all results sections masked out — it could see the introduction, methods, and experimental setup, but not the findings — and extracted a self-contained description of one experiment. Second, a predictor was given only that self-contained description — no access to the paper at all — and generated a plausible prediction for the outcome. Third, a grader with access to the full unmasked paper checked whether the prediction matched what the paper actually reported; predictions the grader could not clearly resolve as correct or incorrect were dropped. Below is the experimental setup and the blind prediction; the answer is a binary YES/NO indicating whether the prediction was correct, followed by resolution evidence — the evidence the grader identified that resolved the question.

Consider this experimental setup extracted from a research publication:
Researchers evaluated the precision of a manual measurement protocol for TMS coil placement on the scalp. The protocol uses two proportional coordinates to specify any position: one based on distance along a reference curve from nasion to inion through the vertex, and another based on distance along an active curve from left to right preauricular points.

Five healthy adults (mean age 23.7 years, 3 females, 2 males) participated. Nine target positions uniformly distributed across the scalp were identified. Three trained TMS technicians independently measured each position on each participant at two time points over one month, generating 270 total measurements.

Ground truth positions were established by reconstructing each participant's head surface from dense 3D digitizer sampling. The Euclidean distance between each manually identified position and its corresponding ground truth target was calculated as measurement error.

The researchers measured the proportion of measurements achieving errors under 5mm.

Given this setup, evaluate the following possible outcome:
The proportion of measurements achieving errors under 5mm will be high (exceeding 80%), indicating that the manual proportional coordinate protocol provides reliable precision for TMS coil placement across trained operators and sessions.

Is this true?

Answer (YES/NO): NO